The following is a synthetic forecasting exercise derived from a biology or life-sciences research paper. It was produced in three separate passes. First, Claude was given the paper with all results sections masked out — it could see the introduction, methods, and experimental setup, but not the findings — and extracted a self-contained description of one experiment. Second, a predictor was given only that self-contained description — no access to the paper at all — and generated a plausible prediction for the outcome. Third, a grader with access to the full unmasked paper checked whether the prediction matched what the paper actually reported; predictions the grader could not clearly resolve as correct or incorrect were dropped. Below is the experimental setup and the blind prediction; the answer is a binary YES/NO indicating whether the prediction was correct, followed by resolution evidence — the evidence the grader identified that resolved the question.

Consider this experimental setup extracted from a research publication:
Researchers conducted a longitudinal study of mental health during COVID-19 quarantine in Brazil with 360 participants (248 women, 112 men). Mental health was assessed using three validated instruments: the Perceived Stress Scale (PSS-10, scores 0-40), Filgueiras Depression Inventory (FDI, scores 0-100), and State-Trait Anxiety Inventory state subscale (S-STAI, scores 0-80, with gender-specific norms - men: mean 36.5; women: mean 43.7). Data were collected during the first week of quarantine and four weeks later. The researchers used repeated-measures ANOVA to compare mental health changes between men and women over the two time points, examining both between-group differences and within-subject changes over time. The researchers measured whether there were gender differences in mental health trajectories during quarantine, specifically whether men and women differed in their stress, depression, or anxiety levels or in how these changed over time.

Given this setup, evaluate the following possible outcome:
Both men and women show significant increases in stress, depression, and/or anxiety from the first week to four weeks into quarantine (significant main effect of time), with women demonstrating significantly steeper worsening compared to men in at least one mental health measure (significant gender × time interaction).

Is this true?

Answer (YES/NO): YES